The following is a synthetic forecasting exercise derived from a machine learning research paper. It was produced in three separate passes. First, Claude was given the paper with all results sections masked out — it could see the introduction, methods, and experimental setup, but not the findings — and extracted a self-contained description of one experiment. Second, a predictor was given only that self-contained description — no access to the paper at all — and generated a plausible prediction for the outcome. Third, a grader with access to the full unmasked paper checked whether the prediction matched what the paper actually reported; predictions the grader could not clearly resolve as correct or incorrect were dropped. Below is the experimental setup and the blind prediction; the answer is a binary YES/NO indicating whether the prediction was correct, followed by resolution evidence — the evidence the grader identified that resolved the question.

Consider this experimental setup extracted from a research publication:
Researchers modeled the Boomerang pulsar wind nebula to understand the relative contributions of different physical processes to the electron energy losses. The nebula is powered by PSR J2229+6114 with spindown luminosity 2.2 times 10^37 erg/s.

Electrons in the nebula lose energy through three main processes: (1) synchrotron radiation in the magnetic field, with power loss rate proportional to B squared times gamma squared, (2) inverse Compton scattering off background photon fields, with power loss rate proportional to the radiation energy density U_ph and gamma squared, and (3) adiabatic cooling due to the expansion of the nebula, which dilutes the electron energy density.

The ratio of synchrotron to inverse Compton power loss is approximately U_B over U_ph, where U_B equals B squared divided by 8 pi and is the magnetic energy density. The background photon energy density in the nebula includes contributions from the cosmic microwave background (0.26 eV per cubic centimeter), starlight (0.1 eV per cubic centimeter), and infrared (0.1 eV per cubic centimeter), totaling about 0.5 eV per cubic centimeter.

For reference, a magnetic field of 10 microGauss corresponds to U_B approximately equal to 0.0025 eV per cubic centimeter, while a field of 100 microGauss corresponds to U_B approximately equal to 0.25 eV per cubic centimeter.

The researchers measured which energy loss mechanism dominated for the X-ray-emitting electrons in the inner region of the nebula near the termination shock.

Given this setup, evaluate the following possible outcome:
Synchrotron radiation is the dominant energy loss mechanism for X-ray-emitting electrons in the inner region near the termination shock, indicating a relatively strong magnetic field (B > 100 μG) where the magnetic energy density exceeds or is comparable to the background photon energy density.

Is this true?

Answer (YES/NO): NO